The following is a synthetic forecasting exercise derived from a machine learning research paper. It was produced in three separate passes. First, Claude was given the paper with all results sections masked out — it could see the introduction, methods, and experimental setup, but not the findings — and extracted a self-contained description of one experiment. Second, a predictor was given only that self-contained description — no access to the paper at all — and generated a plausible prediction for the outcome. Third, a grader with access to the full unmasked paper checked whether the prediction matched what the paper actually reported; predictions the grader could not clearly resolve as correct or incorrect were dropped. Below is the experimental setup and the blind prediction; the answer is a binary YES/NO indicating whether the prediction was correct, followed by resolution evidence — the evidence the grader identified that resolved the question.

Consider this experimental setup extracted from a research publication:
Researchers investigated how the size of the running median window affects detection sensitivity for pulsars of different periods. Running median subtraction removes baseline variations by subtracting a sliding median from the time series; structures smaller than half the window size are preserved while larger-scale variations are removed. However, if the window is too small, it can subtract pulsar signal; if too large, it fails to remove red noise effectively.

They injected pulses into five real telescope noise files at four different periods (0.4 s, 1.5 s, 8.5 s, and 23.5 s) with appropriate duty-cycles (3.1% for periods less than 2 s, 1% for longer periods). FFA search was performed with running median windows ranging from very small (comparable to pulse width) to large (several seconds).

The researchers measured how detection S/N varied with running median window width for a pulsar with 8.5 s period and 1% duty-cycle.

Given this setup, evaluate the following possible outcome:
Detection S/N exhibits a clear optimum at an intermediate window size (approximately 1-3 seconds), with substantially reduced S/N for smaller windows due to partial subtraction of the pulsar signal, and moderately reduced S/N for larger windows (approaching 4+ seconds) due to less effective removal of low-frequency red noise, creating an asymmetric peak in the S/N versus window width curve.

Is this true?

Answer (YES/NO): NO